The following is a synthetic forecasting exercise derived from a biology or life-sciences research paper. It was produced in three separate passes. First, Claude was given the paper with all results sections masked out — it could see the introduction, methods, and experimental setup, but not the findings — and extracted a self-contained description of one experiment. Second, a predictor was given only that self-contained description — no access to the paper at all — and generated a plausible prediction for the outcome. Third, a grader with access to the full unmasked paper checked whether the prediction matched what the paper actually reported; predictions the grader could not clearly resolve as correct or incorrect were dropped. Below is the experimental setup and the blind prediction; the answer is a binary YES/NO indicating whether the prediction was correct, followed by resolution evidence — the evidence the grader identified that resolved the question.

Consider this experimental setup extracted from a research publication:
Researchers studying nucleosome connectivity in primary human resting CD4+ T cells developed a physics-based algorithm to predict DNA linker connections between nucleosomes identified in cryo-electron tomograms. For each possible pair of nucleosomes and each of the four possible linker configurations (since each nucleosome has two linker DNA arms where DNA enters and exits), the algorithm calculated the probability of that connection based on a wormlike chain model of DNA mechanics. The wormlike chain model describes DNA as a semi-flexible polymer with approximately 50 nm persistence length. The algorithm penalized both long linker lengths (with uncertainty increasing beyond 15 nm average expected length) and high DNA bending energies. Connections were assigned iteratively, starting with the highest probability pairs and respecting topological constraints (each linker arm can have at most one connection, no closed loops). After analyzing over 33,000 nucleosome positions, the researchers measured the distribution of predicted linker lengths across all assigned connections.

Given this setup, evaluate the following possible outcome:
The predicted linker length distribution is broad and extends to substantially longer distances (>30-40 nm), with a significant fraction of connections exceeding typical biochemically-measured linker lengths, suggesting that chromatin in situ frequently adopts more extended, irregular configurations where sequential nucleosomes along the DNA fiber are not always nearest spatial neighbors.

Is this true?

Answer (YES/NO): NO